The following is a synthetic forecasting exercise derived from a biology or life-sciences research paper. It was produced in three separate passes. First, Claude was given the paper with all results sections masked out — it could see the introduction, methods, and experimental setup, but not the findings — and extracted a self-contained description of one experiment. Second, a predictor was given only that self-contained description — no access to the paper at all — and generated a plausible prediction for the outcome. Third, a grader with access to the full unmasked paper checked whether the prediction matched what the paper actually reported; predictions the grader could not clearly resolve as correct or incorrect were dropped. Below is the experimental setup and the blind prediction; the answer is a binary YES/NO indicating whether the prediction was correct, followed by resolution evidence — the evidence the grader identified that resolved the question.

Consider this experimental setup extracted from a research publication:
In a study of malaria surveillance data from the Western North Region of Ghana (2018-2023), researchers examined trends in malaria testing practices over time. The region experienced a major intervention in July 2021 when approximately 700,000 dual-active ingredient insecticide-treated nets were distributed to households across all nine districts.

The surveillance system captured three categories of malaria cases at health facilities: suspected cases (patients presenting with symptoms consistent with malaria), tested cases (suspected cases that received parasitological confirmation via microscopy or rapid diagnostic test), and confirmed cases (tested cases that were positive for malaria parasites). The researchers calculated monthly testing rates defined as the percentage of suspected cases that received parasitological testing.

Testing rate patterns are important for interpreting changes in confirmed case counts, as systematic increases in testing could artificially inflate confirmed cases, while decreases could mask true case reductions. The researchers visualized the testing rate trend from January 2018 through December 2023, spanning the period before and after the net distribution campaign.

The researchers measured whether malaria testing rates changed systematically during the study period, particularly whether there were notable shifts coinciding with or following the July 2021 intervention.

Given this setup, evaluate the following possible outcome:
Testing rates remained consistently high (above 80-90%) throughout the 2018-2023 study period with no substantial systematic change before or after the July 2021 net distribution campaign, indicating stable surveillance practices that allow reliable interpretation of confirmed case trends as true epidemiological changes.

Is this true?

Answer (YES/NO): YES